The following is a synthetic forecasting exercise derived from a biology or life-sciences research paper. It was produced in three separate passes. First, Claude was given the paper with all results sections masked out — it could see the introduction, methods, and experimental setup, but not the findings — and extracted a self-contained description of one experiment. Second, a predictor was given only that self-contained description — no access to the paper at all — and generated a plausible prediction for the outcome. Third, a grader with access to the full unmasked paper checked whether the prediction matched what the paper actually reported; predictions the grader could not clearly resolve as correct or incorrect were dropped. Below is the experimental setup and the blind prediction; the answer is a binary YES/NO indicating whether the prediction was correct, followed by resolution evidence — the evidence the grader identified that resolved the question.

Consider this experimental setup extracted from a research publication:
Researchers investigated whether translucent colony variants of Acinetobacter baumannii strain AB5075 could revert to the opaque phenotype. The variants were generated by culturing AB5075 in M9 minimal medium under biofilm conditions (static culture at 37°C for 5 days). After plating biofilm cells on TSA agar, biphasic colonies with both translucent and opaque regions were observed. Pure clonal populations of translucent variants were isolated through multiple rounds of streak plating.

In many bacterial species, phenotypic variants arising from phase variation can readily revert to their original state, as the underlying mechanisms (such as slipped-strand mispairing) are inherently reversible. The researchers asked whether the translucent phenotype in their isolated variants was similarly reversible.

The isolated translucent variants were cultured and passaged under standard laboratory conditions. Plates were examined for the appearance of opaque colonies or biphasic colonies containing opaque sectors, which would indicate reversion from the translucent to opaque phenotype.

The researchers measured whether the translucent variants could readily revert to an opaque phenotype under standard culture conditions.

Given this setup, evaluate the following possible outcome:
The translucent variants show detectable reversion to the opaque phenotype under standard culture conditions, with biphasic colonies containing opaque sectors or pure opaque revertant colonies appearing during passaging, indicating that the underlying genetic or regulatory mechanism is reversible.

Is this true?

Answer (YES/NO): NO